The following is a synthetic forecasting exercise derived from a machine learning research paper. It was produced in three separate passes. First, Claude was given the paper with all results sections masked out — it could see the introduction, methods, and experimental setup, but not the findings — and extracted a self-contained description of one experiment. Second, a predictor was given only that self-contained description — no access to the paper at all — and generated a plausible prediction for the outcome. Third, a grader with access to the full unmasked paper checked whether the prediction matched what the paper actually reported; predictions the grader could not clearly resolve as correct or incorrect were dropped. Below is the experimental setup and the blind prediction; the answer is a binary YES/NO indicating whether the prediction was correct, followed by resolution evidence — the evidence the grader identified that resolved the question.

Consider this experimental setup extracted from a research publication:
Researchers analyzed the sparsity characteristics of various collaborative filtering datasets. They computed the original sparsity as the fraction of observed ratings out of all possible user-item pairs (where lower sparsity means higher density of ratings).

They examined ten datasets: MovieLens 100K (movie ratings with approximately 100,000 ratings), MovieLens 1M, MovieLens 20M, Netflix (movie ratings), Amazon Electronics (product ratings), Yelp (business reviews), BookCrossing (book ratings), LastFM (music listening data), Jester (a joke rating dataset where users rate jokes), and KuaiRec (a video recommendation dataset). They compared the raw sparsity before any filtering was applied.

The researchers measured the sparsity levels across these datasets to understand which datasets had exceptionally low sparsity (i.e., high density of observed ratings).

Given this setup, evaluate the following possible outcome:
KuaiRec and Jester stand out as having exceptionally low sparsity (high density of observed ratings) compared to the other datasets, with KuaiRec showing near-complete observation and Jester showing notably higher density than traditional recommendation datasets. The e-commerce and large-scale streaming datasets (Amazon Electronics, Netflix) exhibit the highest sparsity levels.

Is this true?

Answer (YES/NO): NO